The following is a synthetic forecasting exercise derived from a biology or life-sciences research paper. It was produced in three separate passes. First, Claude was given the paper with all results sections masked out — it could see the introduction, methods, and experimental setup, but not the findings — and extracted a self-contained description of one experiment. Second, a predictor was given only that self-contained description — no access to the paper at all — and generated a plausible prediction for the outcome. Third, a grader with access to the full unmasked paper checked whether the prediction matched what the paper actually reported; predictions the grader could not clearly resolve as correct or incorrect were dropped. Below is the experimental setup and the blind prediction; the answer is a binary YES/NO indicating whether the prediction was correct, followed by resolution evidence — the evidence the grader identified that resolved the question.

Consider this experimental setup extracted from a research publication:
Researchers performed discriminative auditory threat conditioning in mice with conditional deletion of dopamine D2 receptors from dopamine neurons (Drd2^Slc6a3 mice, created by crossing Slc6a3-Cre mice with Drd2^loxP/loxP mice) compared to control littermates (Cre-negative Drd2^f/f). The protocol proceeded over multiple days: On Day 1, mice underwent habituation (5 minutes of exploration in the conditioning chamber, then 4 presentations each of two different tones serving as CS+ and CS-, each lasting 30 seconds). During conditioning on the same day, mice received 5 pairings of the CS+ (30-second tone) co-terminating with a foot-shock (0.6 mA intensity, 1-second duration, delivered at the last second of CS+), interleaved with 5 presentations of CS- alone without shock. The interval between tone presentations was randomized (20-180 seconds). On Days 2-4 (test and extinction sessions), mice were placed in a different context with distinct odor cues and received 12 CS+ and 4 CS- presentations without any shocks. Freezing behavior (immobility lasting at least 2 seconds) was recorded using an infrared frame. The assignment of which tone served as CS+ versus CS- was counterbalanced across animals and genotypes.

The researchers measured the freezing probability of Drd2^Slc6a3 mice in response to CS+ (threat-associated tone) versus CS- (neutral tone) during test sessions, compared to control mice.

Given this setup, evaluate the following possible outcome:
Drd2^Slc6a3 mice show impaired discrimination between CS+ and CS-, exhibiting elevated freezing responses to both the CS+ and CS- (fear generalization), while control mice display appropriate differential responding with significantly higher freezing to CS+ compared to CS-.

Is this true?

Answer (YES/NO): NO